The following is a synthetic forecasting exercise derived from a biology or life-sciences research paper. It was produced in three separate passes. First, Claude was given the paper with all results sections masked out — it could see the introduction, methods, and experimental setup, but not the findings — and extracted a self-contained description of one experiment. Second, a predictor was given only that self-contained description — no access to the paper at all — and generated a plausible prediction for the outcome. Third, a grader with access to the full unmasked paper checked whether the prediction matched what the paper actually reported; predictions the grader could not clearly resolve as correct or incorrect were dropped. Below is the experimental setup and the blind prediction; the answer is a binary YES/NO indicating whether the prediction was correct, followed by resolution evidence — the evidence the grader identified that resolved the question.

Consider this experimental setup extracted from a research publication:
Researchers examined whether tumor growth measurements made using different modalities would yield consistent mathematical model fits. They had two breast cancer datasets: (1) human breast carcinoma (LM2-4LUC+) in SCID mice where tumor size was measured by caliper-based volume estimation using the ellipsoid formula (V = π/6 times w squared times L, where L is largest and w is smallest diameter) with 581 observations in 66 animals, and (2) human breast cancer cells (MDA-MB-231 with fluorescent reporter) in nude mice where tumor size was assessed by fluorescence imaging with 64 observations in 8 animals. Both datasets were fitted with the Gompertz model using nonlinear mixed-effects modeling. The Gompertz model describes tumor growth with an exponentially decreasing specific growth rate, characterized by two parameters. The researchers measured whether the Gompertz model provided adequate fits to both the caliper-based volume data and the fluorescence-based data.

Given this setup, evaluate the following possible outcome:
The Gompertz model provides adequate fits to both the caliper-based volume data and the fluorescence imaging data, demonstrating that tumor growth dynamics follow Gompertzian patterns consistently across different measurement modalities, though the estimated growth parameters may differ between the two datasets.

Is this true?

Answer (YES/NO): YES